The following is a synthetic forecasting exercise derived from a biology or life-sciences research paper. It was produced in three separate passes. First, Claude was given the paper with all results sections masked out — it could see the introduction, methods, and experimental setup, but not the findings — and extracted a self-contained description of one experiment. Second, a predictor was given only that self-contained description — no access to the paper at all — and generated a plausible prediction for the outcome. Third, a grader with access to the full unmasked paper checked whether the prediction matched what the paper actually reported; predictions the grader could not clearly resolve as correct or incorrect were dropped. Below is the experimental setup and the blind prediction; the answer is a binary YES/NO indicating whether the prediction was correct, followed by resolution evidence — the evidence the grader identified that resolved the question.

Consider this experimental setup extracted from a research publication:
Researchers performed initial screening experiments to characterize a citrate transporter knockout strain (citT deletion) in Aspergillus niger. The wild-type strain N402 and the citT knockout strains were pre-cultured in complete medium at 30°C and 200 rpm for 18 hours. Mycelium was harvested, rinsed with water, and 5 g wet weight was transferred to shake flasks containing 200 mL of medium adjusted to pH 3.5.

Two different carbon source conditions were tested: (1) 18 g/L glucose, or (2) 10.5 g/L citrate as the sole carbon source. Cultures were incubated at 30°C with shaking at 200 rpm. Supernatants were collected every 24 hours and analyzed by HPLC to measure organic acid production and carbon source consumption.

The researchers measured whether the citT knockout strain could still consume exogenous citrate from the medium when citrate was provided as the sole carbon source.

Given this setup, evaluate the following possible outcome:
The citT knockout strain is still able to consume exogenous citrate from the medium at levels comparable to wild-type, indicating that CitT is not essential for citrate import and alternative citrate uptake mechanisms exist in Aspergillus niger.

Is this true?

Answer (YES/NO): YES